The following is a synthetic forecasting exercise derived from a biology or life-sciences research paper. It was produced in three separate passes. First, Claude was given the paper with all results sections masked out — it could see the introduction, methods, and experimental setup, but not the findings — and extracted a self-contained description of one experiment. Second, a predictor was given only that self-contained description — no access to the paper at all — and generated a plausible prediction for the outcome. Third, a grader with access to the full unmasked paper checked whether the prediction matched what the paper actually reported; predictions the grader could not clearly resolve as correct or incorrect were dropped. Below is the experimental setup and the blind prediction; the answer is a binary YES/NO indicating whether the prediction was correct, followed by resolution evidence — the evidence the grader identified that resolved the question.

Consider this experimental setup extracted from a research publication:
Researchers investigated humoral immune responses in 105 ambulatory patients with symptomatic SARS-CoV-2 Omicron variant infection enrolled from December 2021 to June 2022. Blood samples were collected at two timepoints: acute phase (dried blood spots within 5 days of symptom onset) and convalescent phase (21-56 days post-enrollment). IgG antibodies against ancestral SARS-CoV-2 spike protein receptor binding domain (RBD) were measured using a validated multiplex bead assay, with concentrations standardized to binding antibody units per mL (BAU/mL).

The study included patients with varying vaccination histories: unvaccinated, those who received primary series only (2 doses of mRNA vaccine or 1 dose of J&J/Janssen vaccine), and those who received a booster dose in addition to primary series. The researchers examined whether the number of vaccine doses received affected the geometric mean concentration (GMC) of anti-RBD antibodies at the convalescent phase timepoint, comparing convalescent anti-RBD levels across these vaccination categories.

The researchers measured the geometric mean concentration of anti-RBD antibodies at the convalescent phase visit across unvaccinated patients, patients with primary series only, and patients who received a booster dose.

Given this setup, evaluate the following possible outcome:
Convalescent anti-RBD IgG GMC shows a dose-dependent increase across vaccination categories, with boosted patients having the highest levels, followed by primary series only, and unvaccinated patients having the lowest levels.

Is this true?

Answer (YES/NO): NO